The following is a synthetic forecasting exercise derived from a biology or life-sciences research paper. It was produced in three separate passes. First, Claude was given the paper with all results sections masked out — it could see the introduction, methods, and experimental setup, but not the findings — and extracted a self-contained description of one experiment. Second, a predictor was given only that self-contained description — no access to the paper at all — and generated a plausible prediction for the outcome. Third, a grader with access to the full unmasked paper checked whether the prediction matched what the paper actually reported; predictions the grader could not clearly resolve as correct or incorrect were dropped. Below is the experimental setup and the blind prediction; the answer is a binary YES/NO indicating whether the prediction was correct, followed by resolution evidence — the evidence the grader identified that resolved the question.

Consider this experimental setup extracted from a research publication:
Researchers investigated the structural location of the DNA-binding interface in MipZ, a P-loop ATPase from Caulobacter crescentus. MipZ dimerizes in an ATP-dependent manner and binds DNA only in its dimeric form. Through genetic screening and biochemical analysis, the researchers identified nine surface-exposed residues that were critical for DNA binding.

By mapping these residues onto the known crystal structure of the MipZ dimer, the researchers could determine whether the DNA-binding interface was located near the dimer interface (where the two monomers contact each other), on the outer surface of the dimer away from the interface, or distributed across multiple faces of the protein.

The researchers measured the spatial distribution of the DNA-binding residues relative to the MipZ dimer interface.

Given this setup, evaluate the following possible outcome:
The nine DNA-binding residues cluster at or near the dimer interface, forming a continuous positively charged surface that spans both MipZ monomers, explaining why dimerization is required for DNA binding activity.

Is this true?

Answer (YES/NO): YES